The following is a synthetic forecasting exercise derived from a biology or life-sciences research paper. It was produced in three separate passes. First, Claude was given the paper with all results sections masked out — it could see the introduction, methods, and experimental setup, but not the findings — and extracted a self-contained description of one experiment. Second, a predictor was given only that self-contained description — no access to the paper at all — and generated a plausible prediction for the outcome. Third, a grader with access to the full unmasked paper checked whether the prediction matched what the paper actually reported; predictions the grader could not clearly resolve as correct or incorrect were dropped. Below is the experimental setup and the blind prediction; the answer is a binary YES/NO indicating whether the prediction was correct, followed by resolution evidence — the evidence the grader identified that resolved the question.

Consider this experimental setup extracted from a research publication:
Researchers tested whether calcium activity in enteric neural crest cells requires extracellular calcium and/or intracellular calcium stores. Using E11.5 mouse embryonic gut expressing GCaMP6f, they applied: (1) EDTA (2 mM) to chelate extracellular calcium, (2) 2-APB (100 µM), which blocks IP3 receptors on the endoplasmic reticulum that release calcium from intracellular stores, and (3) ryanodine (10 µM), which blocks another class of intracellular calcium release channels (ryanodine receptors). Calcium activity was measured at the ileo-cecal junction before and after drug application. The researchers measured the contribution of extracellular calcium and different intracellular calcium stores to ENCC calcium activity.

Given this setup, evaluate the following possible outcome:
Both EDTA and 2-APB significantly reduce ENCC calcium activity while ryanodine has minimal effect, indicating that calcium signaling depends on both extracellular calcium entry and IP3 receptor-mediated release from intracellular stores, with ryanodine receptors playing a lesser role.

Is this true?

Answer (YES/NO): YES